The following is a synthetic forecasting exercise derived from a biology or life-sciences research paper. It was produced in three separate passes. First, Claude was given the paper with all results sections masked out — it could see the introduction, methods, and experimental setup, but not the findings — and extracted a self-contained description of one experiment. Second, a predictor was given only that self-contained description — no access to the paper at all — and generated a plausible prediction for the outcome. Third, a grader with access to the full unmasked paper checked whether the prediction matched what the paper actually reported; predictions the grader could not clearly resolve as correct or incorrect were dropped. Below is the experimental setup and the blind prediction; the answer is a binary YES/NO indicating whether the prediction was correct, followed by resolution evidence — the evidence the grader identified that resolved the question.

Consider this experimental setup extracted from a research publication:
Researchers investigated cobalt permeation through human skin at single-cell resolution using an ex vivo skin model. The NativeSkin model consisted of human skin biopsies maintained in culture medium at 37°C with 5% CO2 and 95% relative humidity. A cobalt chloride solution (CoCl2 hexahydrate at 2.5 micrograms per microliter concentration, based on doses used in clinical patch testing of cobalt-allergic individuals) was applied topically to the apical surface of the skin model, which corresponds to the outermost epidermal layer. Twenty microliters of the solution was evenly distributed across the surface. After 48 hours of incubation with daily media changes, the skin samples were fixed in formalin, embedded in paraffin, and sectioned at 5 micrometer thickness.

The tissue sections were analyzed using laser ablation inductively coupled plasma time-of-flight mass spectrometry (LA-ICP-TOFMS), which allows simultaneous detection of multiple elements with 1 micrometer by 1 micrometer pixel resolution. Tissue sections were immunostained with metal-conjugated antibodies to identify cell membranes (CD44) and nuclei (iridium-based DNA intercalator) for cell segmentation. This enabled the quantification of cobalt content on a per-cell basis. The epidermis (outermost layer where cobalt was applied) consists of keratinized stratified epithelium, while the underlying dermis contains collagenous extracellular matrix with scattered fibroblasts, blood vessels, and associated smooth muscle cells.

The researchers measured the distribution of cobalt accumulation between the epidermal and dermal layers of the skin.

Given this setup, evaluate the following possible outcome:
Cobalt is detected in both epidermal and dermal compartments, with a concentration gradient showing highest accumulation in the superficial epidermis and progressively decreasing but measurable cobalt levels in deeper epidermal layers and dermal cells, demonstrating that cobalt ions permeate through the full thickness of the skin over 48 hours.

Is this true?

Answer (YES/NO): NO